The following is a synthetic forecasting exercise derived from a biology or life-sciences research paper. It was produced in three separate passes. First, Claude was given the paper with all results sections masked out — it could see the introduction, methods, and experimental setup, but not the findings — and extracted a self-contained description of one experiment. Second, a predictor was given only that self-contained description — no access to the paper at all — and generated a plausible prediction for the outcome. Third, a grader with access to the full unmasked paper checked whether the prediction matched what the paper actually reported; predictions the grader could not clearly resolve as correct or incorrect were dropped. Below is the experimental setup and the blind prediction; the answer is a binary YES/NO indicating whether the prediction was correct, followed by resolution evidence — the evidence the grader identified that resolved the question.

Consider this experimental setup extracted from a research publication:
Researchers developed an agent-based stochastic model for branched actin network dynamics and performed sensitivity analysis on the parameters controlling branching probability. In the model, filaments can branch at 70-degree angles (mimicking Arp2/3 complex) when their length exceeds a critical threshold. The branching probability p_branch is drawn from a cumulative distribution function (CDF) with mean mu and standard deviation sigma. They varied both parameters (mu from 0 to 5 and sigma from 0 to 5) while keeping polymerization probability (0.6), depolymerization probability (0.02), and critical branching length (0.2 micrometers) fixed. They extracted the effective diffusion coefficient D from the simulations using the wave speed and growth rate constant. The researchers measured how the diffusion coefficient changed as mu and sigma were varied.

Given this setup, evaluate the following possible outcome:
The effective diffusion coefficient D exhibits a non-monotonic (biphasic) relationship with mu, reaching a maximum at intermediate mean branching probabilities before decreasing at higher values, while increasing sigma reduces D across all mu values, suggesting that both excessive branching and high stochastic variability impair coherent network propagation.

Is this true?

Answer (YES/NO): NO